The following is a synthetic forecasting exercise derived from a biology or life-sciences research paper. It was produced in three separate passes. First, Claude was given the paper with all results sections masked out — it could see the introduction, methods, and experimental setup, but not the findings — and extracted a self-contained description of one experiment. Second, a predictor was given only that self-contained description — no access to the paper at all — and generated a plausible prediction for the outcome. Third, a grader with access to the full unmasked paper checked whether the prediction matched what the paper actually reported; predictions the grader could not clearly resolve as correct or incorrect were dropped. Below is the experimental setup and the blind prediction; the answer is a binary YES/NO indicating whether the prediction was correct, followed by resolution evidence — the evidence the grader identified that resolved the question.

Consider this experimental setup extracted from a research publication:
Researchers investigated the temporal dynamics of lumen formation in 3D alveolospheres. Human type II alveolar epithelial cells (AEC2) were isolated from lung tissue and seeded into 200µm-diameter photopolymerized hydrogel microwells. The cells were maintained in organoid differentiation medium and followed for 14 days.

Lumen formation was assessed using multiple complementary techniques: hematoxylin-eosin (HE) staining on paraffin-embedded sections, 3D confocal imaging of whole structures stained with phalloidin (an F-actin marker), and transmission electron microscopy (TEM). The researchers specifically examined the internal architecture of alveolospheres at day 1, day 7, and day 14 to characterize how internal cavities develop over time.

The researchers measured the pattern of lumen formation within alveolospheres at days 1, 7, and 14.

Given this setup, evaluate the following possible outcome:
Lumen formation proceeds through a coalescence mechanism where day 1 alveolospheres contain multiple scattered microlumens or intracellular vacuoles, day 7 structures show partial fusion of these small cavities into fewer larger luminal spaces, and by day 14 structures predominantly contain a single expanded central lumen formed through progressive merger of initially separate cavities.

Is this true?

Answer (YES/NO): NO